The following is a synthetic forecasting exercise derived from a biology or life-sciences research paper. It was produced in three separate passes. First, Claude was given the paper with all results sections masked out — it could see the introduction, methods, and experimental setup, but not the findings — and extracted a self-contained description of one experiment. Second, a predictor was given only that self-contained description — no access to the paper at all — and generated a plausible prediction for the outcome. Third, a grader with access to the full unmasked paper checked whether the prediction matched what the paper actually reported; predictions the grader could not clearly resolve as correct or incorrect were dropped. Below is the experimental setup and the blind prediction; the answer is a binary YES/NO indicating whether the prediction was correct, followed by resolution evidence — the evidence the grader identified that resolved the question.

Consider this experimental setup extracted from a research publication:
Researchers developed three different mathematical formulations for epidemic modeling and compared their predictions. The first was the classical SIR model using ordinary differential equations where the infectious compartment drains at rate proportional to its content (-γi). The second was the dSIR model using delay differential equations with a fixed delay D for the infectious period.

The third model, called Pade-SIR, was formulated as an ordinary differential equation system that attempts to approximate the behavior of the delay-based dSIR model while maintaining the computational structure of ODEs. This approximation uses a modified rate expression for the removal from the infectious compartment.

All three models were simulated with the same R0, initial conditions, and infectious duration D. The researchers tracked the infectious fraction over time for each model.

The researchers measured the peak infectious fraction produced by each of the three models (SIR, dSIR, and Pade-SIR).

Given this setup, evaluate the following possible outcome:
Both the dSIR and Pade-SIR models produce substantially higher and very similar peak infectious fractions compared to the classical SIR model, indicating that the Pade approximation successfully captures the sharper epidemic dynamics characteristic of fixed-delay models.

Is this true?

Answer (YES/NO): YES